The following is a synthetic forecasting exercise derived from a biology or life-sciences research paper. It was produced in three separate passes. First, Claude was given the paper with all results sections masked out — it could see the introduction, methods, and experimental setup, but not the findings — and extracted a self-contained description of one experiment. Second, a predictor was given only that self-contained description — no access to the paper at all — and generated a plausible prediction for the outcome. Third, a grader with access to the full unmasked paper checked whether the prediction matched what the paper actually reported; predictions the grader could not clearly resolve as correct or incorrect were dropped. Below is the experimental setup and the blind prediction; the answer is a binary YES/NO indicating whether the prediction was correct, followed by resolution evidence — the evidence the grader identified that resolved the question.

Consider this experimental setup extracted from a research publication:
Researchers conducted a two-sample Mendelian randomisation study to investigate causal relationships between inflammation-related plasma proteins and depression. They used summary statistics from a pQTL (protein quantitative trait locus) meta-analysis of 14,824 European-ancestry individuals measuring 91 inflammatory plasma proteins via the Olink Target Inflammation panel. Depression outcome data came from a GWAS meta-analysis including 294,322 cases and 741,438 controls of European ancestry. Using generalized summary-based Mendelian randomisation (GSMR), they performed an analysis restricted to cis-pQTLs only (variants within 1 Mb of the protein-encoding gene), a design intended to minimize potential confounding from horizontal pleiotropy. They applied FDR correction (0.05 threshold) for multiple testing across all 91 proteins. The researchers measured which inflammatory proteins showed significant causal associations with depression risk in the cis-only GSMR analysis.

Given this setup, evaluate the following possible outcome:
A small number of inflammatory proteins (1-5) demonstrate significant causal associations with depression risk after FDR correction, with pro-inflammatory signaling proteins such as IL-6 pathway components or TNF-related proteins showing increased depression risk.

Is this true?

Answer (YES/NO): NO